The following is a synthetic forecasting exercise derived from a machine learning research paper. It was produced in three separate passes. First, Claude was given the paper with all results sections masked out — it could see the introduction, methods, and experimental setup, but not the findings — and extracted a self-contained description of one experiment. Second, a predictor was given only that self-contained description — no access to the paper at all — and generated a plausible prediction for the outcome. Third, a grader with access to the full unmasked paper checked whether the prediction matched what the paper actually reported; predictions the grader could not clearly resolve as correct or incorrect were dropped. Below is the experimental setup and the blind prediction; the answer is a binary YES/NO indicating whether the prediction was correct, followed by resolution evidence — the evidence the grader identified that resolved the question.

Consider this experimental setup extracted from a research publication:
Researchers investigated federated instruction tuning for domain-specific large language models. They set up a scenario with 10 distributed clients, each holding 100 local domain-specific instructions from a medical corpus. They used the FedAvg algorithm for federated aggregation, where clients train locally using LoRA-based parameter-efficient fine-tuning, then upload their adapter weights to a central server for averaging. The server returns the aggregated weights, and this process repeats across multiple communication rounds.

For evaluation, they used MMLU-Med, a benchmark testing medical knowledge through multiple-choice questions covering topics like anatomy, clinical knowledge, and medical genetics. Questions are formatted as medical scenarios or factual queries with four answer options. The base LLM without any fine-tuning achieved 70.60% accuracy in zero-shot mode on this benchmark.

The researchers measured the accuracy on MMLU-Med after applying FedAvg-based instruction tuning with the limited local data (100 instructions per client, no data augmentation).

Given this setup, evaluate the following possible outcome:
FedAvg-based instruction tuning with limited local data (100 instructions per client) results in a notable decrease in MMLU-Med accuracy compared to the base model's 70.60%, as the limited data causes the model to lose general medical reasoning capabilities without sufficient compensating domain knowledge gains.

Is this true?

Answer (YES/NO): YES